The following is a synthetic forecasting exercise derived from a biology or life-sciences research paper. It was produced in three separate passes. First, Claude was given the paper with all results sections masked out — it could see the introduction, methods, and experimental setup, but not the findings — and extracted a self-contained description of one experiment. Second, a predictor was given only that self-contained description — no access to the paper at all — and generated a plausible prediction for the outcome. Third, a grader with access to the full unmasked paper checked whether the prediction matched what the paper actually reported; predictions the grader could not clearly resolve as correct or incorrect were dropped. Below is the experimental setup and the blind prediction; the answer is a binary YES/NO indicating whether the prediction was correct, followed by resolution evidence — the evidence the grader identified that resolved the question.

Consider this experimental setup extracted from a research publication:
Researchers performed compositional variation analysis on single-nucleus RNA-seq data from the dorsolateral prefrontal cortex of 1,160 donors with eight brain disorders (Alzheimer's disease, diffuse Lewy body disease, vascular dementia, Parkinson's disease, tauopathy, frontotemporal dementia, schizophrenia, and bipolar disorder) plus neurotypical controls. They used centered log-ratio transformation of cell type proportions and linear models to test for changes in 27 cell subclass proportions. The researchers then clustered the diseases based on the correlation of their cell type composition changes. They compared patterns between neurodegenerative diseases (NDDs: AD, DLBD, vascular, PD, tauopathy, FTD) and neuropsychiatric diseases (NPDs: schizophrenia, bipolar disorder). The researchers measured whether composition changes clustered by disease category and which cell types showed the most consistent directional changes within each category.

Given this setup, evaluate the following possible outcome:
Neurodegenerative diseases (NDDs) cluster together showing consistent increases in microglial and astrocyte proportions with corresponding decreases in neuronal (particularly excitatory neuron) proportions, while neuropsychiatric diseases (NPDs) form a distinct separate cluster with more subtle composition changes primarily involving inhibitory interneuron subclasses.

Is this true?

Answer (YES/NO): NO